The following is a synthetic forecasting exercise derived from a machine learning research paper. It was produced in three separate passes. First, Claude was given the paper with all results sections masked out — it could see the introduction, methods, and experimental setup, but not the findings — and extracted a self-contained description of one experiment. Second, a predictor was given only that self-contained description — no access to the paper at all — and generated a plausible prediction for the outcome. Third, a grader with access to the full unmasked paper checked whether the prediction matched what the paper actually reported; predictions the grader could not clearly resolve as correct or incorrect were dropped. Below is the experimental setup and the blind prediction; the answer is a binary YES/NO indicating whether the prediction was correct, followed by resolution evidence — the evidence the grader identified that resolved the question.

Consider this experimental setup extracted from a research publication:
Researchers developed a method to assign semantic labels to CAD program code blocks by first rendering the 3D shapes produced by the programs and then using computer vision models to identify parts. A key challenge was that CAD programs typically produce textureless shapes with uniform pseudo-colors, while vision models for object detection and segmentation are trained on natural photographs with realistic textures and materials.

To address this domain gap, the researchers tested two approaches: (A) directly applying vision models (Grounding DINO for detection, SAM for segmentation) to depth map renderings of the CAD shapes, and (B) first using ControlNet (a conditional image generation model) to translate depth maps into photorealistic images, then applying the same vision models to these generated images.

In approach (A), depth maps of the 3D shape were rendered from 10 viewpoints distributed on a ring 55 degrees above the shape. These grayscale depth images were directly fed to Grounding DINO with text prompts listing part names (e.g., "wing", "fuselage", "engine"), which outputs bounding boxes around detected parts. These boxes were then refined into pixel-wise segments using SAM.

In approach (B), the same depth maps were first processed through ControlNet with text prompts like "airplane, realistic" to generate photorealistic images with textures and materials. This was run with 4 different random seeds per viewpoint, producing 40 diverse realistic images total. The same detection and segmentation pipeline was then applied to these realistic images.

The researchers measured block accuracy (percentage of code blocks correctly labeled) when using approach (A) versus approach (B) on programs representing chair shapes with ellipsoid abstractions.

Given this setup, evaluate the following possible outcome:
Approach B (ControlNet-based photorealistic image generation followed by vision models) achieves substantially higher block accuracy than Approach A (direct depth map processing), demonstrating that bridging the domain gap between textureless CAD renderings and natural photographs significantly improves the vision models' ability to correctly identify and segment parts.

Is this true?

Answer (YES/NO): YES